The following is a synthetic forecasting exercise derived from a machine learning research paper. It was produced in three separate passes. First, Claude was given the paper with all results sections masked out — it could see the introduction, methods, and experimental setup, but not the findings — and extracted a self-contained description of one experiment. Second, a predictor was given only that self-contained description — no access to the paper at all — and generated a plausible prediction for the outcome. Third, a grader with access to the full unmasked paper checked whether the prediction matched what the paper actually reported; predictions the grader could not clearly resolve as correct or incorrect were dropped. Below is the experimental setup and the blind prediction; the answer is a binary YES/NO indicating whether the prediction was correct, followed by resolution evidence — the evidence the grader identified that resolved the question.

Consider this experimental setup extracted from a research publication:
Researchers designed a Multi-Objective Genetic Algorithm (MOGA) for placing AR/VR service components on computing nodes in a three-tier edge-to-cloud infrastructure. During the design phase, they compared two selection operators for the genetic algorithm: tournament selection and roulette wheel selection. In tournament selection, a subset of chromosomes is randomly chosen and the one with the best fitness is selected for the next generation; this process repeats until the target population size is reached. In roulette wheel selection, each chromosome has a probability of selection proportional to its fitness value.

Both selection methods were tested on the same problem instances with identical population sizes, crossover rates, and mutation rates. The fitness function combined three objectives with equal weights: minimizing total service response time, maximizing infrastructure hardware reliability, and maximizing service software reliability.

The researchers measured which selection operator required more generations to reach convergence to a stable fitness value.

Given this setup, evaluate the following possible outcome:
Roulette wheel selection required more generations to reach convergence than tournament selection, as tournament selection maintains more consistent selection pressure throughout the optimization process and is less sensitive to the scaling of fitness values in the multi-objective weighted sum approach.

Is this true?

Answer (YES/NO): YES